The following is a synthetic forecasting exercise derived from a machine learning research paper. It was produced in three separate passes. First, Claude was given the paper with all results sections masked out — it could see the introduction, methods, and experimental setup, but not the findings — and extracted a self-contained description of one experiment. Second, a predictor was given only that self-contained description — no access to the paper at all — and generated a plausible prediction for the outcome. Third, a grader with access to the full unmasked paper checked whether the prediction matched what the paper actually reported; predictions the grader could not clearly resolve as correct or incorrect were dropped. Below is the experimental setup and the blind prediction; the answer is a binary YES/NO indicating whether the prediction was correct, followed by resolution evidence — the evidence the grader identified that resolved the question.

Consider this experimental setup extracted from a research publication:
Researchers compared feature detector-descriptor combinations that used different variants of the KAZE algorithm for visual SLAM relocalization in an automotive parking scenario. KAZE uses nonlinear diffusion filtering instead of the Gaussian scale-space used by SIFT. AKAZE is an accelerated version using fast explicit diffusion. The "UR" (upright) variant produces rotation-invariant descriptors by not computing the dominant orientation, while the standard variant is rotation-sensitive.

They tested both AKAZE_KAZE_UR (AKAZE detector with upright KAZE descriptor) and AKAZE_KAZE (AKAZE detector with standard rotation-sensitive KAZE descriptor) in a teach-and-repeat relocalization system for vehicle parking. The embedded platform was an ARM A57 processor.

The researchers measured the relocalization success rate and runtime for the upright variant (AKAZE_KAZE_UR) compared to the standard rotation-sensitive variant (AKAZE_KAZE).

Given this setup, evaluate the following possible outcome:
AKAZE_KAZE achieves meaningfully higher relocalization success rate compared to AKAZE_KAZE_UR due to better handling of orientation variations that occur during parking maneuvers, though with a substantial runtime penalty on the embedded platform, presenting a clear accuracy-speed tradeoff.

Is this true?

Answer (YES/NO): NO